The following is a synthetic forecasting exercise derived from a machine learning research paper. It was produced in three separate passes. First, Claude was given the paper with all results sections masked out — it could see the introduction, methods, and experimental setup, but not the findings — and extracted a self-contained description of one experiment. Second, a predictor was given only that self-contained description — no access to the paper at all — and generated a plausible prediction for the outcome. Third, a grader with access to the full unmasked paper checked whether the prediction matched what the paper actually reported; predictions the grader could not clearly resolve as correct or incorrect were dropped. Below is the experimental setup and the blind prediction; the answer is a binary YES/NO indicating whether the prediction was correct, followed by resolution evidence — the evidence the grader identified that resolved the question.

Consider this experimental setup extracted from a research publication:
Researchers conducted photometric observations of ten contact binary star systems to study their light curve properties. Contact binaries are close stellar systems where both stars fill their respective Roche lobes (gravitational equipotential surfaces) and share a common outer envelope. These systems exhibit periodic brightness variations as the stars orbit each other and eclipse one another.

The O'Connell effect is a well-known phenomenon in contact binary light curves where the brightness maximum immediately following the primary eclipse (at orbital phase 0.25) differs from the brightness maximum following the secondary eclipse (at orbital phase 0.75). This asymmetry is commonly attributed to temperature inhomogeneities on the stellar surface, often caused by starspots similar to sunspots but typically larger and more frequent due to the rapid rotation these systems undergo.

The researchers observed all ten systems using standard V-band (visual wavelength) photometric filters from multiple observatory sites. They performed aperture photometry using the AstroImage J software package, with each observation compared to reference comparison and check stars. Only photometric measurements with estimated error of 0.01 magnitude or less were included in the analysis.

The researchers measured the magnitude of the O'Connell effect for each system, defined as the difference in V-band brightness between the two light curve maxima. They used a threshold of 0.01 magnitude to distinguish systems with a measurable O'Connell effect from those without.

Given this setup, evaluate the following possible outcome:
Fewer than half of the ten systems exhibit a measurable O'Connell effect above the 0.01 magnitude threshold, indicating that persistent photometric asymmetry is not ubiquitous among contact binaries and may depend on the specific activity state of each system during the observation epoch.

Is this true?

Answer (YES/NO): YES